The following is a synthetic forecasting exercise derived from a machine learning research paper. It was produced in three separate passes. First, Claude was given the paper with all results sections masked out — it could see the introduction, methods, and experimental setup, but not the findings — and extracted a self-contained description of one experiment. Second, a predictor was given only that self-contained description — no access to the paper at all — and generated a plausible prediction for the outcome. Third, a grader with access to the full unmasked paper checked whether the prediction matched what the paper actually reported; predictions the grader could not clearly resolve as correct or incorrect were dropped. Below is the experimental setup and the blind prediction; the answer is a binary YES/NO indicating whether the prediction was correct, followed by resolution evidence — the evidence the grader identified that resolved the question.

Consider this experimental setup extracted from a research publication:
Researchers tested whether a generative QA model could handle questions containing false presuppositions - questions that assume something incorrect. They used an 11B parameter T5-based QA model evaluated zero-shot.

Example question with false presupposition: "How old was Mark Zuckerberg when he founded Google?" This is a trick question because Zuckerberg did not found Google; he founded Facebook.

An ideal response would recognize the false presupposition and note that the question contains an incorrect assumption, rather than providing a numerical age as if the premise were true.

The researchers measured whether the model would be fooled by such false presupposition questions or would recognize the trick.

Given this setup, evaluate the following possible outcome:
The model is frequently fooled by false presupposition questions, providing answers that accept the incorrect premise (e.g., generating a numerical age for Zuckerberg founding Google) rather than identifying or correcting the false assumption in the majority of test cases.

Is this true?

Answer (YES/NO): YES